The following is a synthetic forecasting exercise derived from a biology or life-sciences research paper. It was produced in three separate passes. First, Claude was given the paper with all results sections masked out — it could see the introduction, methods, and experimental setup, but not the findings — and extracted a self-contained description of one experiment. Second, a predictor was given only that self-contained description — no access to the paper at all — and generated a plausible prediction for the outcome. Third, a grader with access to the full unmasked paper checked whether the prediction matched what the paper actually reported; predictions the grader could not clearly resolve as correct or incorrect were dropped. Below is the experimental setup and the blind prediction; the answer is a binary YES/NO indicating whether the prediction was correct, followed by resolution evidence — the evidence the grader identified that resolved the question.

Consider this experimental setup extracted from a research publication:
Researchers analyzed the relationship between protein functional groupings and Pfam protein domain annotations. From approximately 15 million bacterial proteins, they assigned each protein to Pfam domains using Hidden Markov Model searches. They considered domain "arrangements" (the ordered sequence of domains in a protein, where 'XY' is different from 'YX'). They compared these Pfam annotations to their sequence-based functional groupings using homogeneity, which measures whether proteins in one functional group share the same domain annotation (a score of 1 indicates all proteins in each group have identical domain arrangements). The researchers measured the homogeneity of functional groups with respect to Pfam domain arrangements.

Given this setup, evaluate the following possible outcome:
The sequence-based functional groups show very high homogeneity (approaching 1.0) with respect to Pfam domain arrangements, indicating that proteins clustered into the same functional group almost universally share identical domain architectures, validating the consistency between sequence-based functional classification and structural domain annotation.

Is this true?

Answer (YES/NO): YES